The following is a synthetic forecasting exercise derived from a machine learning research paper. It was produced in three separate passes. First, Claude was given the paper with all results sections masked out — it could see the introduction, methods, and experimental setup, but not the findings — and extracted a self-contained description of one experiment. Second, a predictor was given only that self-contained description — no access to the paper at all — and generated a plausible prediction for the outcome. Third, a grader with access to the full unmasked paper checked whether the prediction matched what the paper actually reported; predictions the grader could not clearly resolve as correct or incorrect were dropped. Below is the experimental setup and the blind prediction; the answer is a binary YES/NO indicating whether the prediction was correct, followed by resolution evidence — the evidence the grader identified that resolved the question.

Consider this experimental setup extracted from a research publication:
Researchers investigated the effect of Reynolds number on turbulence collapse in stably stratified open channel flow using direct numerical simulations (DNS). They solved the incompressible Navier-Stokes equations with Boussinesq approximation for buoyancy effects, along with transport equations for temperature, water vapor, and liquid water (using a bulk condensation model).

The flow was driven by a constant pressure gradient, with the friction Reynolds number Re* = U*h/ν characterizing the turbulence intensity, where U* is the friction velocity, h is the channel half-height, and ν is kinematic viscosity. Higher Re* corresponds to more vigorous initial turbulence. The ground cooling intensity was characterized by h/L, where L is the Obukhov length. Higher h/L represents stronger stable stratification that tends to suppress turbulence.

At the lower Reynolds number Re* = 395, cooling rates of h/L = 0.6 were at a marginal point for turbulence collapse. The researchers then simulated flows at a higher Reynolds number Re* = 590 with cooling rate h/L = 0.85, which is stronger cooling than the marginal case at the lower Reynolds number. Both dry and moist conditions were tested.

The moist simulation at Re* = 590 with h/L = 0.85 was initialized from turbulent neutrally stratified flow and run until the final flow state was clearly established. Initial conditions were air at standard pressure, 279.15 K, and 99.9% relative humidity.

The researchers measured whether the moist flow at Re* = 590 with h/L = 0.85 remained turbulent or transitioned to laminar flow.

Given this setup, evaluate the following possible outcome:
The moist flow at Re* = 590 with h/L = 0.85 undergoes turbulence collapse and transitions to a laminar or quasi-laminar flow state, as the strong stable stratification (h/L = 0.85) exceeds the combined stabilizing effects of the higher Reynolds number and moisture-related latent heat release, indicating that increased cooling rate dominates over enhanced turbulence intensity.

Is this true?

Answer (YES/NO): NO